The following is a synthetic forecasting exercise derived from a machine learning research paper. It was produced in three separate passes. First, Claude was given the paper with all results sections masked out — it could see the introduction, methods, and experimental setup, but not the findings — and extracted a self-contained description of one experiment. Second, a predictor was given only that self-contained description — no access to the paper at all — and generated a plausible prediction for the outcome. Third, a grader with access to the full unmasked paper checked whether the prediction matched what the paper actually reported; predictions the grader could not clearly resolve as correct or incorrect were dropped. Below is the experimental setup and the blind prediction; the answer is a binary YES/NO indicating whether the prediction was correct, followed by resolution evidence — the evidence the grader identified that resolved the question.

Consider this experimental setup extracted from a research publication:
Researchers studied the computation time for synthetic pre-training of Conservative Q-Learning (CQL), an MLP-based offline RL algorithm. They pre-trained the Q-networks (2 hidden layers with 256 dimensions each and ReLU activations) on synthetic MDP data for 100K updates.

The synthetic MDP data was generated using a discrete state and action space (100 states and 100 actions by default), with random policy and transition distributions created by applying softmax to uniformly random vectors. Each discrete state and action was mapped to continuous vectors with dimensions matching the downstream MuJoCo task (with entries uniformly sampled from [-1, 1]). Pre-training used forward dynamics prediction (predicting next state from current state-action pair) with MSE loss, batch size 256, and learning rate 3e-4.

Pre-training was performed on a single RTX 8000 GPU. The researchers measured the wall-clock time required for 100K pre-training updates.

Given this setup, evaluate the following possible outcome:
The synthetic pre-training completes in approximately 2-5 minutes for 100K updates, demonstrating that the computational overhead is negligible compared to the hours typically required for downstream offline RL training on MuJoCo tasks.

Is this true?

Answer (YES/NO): YES